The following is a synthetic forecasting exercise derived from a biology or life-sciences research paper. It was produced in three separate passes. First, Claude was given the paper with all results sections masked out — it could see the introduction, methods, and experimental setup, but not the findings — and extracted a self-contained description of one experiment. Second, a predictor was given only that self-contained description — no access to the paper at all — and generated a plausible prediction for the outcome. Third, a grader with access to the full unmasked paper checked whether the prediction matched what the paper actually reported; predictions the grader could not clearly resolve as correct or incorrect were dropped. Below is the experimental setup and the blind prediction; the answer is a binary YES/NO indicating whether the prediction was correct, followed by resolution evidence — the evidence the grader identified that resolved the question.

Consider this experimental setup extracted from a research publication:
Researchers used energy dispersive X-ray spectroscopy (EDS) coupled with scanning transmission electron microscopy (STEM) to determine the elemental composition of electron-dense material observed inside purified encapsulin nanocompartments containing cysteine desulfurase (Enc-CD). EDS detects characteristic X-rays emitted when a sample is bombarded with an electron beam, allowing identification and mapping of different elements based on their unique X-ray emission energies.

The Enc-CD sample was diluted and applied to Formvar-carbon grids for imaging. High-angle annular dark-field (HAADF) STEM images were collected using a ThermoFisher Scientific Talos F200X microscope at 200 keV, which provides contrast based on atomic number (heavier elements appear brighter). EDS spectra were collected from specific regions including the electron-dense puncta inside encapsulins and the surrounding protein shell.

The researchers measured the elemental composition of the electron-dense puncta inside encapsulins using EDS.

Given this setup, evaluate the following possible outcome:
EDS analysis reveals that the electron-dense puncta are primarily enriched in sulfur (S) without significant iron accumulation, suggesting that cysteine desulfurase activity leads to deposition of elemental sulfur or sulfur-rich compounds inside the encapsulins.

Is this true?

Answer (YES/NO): YES